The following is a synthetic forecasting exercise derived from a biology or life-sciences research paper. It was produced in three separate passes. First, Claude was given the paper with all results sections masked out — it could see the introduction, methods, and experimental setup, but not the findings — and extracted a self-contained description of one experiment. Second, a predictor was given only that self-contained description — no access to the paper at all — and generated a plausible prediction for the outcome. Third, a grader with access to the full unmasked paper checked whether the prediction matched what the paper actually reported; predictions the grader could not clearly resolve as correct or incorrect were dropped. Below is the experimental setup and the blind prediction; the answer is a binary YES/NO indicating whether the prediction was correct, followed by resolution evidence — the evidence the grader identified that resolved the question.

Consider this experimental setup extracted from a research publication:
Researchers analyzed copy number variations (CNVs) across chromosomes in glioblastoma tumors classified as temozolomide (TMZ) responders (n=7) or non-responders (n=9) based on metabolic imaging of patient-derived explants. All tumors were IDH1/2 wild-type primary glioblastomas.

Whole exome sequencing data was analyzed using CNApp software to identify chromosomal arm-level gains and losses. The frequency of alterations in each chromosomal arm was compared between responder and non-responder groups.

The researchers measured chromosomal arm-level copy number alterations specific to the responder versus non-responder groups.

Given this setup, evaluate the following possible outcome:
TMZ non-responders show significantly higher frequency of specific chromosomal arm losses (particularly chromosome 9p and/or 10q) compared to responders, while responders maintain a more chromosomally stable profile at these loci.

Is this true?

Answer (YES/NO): NO